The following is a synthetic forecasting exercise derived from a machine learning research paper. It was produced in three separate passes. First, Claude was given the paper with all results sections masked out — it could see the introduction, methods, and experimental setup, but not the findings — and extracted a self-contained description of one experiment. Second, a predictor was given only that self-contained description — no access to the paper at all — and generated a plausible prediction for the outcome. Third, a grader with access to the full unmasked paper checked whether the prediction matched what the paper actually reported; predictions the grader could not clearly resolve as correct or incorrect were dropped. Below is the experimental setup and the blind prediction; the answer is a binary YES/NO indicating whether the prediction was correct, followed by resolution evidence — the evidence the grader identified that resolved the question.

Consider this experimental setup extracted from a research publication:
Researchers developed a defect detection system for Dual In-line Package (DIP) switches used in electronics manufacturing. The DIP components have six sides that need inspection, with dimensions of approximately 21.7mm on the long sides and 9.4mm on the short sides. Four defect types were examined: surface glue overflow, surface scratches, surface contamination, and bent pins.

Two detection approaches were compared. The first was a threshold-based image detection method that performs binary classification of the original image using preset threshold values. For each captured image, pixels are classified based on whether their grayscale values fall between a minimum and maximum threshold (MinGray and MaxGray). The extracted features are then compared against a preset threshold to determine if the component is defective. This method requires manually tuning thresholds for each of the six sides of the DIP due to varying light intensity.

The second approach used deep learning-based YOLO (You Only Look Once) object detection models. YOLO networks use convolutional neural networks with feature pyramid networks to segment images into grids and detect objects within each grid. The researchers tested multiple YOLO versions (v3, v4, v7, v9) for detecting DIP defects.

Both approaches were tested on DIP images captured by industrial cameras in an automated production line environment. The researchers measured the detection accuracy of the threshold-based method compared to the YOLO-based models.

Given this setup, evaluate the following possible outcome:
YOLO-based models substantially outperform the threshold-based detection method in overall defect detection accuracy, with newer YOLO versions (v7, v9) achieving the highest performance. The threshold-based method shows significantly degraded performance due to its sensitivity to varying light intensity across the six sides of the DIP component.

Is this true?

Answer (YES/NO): NO